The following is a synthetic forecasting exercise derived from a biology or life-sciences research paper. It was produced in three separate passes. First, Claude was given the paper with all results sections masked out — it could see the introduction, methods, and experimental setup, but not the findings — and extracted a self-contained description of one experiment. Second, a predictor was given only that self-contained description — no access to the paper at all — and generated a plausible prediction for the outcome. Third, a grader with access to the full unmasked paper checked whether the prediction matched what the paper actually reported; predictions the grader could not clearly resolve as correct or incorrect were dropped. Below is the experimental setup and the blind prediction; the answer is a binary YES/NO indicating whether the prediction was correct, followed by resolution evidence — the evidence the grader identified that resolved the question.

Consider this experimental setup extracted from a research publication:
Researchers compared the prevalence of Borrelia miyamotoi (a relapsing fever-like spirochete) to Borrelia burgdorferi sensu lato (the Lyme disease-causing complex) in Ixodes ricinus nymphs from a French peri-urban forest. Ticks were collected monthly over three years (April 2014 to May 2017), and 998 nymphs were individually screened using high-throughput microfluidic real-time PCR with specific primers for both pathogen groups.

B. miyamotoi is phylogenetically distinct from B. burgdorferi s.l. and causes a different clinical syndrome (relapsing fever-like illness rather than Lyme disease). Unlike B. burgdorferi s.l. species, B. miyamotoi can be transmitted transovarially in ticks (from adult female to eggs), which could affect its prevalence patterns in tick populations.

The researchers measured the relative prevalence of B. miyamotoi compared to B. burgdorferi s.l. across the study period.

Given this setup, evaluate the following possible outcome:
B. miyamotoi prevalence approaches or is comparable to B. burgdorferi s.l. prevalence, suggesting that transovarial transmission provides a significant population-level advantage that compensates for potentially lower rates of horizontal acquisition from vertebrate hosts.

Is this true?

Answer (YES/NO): NO